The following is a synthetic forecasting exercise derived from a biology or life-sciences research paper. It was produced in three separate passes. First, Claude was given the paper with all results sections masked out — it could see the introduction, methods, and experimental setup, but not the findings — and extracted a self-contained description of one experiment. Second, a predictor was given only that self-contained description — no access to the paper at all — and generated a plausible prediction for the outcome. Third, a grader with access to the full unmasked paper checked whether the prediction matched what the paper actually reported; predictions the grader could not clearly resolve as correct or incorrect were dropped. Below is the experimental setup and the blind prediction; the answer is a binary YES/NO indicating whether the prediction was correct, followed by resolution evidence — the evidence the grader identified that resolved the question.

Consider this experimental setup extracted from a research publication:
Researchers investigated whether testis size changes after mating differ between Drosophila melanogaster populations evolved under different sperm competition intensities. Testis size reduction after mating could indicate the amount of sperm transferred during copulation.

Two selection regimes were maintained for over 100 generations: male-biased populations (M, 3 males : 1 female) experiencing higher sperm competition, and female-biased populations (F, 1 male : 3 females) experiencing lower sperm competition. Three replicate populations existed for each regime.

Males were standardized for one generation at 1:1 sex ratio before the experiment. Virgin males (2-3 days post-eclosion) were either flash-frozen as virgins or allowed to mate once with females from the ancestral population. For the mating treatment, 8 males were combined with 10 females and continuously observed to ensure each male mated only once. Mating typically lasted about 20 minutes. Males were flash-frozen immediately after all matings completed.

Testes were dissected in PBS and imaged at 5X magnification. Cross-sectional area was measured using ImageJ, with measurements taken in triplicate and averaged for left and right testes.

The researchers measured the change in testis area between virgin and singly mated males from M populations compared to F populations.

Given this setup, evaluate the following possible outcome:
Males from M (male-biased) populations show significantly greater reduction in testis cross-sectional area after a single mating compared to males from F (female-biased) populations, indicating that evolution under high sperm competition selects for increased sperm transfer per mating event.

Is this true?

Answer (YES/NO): NO